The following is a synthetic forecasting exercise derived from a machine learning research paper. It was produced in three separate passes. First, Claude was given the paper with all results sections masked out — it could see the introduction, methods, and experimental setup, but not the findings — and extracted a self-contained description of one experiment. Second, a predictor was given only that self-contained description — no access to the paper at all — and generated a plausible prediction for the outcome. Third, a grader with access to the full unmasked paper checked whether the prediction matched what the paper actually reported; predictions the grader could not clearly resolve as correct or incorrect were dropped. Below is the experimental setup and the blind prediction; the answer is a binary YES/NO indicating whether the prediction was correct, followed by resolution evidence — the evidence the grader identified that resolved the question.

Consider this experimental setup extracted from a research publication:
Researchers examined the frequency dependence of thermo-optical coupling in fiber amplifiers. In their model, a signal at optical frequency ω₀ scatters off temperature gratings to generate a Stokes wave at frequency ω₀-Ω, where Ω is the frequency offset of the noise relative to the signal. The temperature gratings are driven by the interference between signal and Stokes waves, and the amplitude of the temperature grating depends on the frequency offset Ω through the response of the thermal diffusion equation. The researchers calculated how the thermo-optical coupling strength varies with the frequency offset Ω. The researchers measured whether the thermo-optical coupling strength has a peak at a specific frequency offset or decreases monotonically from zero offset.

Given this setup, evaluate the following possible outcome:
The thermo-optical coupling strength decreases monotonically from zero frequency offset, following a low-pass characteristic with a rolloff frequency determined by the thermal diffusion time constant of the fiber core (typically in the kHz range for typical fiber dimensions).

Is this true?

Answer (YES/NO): NO